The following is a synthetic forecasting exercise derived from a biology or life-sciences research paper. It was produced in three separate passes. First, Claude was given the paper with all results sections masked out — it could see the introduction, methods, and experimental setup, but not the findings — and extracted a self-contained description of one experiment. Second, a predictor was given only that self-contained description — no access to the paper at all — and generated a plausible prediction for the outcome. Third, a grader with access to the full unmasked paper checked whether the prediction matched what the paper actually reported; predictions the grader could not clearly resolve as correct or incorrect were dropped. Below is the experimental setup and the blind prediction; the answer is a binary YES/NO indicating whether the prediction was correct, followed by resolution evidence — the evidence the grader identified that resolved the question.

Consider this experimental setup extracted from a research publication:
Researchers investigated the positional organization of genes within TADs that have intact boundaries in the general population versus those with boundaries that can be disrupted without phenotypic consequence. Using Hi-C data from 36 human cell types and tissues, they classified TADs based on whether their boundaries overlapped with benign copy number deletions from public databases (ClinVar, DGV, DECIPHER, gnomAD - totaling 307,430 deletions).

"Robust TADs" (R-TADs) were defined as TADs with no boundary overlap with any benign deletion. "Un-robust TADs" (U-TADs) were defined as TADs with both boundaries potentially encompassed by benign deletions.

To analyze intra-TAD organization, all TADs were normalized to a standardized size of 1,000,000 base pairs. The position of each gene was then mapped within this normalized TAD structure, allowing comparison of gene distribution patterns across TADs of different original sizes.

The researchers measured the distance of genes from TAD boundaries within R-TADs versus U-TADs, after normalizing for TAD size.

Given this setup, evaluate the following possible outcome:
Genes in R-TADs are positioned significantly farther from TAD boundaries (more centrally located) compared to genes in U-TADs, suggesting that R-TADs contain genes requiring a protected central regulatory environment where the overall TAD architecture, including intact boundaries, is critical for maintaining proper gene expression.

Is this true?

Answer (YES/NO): NO